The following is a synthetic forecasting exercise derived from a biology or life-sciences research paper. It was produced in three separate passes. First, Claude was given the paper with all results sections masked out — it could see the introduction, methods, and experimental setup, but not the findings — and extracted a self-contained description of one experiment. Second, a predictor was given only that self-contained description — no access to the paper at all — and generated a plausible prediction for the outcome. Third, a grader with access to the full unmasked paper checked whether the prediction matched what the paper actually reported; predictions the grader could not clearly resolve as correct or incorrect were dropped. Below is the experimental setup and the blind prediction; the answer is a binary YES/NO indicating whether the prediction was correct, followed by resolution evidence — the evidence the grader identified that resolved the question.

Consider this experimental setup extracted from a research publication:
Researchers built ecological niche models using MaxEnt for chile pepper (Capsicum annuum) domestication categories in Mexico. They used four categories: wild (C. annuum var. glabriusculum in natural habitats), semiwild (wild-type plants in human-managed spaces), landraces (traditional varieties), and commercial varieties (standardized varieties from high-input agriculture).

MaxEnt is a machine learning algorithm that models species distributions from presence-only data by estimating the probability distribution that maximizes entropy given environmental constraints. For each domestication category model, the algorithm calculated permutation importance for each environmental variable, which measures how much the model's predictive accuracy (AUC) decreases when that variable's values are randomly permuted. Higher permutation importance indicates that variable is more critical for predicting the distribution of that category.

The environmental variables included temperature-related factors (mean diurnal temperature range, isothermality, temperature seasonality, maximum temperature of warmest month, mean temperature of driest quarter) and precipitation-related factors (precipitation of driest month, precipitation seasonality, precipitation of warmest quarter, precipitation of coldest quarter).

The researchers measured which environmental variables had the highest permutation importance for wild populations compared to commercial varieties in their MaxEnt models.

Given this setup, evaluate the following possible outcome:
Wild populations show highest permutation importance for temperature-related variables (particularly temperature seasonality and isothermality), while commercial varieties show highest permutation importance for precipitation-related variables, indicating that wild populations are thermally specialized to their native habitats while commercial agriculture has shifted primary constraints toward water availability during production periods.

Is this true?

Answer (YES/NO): NO